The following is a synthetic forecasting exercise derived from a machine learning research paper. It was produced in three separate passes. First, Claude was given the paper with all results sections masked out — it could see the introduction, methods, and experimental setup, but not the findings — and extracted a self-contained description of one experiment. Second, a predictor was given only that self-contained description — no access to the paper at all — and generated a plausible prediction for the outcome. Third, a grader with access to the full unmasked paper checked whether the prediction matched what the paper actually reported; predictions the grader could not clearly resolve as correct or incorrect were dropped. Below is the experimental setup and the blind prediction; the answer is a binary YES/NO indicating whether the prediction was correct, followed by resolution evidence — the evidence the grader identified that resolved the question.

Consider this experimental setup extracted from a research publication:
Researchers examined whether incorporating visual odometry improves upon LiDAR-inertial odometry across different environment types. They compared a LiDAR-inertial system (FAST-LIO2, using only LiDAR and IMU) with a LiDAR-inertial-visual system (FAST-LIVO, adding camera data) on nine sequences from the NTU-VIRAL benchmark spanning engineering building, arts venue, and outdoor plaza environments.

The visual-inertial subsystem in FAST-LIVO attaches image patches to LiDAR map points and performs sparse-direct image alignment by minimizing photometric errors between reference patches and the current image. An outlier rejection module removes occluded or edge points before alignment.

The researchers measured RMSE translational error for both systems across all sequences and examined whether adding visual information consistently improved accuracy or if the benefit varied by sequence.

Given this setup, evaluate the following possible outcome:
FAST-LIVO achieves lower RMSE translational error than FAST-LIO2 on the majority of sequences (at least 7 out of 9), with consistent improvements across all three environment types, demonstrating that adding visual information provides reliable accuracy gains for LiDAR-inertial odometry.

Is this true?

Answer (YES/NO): NO